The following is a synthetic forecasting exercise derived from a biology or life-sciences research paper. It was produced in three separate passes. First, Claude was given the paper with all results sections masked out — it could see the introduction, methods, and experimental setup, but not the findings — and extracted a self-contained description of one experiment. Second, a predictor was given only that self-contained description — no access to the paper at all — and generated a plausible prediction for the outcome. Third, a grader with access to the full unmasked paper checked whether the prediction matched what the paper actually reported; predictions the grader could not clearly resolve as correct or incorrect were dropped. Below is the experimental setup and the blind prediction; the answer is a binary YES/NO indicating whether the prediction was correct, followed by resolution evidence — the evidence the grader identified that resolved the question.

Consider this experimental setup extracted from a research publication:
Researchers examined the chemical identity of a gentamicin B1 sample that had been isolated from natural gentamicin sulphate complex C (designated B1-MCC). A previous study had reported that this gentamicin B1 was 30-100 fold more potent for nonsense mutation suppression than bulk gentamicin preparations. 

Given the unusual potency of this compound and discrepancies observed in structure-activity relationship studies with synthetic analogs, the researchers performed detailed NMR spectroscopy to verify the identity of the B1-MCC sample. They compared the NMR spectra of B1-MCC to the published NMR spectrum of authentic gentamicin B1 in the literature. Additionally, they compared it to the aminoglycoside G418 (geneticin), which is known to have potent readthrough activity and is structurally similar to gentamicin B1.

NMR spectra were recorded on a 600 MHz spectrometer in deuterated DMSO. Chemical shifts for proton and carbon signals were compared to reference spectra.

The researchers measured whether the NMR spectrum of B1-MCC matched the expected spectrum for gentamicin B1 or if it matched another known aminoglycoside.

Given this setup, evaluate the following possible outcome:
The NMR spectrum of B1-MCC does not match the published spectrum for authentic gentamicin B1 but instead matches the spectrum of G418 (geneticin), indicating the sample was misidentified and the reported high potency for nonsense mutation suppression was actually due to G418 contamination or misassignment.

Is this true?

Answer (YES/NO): YES